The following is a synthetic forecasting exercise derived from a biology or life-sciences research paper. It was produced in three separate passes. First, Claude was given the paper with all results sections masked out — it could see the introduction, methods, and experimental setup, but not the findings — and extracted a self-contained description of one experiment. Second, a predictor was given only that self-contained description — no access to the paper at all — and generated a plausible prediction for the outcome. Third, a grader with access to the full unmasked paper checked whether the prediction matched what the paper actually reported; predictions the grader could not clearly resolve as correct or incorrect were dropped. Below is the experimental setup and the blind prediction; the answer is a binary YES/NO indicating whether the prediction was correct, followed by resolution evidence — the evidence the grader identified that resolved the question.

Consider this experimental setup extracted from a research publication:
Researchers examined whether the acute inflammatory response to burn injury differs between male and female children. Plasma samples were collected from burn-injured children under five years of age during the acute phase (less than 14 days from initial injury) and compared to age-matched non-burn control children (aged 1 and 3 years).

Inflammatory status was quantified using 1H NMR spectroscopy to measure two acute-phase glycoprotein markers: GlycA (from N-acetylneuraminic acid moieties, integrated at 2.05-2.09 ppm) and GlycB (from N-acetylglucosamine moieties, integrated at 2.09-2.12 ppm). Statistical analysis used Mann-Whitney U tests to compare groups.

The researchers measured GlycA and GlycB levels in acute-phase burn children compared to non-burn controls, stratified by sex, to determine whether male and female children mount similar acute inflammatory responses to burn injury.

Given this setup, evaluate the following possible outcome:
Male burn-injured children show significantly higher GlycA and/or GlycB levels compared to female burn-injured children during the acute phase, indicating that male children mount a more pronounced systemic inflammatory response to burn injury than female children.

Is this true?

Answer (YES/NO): NO